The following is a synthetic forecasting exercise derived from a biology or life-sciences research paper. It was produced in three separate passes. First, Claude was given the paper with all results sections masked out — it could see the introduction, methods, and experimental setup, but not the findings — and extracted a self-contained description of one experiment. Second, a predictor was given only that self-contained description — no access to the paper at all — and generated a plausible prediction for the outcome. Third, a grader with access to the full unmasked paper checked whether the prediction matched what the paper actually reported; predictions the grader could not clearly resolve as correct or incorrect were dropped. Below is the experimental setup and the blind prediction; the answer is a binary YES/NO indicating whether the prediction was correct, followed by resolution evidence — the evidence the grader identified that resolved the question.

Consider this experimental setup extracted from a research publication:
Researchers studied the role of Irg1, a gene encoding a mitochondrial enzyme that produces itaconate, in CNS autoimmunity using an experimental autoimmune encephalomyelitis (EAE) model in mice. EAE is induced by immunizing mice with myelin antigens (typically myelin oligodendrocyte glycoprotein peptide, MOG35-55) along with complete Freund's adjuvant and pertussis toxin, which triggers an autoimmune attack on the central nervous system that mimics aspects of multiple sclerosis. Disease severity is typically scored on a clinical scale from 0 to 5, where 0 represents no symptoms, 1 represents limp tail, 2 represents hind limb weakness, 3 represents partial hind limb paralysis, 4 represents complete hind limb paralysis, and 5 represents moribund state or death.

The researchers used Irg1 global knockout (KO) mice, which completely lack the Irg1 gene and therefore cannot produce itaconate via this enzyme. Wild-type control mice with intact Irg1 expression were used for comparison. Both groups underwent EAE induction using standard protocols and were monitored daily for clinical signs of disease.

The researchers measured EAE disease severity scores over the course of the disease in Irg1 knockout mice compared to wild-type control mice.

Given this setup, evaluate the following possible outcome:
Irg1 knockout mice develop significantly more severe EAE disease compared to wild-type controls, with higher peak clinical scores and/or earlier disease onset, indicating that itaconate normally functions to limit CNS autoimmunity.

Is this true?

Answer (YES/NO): YES